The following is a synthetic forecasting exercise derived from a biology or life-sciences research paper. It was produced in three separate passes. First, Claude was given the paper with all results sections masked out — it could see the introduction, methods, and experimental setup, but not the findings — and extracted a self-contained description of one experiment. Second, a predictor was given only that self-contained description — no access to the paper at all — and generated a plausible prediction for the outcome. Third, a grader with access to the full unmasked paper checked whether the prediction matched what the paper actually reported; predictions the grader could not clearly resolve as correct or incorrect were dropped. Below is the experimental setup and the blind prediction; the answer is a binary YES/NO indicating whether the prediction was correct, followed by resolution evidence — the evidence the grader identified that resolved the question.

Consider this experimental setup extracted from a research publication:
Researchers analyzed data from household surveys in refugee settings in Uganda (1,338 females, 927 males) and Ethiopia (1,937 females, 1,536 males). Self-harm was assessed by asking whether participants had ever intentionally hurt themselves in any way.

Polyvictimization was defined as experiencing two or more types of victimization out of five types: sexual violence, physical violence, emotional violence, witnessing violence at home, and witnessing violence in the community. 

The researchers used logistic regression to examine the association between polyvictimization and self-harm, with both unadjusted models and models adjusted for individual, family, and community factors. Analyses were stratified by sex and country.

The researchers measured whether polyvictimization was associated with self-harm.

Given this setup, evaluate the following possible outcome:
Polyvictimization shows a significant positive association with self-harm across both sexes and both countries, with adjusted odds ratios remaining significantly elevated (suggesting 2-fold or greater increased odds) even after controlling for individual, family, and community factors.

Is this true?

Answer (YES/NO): NO